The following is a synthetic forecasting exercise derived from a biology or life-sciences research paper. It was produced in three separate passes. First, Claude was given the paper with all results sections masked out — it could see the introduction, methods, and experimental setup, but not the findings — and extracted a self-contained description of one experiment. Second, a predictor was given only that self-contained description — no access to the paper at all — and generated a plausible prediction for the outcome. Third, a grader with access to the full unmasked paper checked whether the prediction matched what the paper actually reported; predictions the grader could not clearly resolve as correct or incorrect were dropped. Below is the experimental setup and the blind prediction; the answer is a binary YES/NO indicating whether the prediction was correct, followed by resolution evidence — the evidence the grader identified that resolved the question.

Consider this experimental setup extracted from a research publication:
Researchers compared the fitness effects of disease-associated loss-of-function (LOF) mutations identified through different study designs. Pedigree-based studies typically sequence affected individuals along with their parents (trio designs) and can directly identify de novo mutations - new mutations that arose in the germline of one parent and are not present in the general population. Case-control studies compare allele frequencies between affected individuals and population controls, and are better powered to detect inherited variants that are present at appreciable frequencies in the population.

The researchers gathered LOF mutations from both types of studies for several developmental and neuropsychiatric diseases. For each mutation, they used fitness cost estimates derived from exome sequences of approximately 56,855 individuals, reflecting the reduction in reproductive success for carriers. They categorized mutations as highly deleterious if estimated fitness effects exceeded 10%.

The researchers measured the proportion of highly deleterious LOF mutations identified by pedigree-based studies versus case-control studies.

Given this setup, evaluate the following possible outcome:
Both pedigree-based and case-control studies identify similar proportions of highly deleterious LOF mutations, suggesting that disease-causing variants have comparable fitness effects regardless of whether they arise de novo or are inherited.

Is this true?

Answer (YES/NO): NO